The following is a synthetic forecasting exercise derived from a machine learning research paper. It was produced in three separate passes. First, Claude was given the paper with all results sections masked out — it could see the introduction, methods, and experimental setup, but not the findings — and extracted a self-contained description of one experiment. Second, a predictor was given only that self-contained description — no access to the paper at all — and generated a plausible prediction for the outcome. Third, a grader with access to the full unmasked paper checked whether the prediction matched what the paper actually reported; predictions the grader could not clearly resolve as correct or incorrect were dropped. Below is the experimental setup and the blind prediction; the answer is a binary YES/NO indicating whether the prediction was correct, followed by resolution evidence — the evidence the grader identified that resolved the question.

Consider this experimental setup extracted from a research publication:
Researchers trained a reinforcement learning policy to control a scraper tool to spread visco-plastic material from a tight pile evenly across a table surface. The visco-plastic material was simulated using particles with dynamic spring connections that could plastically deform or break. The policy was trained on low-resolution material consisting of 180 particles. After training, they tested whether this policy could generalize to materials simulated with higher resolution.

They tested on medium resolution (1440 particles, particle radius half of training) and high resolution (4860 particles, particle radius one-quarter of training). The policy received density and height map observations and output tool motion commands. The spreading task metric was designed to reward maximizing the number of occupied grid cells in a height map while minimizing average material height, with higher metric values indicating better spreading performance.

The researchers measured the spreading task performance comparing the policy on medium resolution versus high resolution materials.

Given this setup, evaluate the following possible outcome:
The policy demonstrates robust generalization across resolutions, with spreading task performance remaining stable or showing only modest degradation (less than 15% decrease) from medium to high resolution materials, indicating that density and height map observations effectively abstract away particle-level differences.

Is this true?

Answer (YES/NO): NO